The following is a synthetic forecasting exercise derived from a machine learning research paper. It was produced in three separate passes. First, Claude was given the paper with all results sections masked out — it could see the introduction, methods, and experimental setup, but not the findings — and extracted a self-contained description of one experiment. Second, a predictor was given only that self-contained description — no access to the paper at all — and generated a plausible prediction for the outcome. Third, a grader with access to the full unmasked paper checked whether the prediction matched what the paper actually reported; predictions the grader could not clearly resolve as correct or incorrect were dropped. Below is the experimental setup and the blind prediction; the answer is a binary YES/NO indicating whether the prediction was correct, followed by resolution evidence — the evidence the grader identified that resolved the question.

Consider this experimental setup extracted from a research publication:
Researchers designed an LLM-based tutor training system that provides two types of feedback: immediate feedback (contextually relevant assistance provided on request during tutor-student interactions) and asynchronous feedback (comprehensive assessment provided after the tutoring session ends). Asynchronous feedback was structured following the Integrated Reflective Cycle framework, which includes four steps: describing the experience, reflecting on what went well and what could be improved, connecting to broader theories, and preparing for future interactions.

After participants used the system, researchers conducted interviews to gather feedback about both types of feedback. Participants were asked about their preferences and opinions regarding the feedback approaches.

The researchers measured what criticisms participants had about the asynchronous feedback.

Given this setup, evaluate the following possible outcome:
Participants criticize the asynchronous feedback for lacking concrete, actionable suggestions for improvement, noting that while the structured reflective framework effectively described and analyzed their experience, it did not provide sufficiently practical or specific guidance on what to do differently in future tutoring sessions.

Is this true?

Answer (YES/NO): YES